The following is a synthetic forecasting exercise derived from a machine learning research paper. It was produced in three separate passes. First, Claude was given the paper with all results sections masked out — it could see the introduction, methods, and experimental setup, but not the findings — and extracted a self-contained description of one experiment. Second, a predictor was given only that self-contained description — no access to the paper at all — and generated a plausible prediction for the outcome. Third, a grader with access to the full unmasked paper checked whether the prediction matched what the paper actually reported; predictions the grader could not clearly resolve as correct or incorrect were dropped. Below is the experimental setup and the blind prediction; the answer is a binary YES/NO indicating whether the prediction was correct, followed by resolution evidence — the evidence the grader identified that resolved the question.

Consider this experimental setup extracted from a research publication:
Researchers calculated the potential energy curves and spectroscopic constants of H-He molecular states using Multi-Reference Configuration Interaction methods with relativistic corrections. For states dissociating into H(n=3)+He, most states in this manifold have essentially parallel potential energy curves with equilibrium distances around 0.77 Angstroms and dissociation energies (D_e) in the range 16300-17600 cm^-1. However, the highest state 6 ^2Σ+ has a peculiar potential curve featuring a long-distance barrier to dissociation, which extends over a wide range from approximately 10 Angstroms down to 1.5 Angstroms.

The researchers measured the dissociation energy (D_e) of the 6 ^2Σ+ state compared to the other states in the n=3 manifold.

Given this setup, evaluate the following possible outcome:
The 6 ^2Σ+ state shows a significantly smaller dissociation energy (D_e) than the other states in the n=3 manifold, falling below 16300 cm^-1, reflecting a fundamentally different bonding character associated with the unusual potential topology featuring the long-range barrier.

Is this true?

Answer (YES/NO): YES